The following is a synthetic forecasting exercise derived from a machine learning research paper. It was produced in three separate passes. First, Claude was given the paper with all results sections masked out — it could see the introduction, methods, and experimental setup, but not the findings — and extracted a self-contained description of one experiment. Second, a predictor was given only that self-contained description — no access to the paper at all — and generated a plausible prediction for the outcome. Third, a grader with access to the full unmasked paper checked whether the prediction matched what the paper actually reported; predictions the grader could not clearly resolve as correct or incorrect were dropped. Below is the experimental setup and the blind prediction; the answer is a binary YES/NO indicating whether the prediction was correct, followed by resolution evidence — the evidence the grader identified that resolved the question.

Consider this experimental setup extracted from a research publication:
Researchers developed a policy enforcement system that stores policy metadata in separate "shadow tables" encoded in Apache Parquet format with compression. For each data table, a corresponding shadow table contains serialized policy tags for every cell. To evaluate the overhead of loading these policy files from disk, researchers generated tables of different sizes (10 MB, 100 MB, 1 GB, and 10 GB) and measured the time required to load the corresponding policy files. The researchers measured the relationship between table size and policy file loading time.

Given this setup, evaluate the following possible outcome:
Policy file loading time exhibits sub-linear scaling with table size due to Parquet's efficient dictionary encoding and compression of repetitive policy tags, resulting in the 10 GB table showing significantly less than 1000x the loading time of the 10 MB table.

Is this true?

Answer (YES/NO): YES